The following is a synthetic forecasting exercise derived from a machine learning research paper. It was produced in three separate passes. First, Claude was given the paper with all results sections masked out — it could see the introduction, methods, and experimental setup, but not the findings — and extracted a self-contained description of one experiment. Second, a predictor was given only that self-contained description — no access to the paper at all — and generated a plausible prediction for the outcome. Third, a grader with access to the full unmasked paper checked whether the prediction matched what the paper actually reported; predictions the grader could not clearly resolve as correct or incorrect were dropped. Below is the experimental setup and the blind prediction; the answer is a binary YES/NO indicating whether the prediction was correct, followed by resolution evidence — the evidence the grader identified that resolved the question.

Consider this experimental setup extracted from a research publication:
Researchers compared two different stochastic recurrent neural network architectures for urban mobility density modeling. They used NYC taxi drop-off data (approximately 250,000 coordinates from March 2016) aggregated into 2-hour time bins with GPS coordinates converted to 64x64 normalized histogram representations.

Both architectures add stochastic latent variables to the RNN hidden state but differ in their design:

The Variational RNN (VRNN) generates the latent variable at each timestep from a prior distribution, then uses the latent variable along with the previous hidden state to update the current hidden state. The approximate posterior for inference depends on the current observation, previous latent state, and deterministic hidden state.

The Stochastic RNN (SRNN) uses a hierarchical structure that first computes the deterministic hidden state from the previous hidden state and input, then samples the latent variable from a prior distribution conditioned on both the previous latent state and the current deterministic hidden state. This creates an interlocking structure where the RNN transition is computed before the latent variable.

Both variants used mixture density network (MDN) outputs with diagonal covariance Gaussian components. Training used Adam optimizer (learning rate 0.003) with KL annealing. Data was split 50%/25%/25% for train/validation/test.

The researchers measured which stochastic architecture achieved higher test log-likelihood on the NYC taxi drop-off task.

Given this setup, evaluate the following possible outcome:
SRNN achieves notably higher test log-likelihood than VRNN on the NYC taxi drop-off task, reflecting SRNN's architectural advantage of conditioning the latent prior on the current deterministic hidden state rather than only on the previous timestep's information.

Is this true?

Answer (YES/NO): YES